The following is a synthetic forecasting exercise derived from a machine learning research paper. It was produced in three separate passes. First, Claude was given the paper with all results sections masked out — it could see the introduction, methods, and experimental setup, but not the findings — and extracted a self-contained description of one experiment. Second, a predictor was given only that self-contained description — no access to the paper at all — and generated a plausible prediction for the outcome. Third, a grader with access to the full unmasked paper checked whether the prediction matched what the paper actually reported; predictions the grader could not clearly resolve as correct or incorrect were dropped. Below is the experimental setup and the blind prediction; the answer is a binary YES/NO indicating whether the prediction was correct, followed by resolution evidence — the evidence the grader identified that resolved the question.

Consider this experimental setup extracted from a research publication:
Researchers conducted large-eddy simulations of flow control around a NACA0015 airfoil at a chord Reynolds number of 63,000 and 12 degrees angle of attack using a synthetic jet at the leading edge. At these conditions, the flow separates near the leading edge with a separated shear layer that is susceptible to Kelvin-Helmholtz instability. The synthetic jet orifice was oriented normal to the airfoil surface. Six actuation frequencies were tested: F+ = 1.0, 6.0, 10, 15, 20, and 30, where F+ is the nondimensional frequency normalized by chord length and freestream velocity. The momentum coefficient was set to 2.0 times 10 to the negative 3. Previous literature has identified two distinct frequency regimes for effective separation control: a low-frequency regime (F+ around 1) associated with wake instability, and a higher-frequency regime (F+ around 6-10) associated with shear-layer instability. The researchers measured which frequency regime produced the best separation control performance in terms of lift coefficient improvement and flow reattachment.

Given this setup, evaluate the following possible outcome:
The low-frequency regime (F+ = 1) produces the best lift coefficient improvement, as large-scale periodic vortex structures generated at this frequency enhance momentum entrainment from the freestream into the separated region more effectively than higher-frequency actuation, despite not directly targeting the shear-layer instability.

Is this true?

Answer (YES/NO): NO